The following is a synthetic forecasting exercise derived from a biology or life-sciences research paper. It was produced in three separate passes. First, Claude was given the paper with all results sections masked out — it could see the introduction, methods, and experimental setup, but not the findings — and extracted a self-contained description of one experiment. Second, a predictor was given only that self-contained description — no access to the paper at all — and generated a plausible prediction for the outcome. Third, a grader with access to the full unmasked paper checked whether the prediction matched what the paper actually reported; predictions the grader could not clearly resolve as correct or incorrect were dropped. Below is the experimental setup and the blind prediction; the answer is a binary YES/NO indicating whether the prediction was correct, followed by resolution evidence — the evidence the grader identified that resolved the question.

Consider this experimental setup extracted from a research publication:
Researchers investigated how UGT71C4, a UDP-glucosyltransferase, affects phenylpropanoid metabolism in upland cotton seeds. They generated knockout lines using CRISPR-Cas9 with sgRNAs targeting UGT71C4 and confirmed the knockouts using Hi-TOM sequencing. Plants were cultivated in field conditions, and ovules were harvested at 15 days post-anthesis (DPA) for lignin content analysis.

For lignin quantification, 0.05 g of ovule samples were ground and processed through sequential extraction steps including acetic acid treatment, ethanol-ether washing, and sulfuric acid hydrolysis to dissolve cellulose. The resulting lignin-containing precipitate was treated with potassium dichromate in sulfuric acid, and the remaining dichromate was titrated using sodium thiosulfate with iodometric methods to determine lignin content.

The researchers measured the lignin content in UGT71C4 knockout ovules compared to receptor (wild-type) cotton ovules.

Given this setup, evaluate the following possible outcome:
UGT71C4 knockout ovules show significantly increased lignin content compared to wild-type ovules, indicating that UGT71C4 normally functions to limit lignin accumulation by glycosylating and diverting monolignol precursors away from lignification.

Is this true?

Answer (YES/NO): YES